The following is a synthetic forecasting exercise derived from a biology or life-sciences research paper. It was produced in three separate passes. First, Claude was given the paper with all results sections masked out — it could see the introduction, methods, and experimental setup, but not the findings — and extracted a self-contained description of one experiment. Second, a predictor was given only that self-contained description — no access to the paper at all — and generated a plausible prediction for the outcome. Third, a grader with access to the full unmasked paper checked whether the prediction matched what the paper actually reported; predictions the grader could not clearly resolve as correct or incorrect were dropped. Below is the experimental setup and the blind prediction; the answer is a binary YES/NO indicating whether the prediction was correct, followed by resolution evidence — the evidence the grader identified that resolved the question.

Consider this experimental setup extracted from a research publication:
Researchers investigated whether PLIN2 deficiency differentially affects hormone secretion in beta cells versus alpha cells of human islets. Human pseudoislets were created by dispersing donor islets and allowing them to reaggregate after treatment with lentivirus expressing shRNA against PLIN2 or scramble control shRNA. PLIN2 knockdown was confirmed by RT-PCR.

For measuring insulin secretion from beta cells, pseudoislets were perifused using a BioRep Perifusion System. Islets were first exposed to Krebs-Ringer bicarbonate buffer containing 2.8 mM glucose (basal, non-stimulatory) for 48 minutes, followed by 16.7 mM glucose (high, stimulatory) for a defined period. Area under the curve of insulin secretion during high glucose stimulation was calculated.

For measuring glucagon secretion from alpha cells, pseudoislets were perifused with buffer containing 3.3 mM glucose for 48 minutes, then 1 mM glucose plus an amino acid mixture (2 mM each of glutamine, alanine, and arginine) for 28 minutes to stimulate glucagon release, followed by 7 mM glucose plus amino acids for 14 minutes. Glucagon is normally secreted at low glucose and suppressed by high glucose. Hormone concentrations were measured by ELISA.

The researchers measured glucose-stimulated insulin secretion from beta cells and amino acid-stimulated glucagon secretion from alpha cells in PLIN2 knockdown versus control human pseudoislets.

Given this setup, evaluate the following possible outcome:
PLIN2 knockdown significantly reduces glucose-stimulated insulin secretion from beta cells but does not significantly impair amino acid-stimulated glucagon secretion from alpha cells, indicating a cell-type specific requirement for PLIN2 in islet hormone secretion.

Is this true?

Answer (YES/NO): YES